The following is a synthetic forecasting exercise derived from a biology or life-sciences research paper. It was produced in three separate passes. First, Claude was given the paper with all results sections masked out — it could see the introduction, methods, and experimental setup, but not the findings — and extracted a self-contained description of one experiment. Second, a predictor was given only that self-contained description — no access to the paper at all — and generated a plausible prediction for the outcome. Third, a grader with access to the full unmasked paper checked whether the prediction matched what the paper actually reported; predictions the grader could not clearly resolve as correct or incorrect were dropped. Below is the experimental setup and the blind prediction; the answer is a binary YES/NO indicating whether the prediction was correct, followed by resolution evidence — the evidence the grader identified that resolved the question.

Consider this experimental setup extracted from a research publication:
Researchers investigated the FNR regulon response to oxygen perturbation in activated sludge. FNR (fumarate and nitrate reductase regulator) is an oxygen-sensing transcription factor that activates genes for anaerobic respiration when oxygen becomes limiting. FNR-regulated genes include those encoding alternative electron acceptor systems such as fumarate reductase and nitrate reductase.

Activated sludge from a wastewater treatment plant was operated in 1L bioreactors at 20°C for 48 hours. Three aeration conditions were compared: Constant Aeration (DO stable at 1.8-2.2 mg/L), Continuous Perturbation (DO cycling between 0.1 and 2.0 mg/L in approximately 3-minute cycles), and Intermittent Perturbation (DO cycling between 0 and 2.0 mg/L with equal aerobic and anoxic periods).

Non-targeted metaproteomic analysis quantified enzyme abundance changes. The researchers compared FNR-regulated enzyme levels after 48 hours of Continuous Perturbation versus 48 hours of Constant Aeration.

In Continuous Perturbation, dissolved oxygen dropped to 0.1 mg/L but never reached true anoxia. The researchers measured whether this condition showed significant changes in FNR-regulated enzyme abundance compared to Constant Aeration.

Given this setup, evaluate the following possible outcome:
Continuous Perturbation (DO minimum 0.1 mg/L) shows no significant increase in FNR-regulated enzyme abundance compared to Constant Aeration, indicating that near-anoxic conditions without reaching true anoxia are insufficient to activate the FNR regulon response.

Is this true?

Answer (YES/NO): NO